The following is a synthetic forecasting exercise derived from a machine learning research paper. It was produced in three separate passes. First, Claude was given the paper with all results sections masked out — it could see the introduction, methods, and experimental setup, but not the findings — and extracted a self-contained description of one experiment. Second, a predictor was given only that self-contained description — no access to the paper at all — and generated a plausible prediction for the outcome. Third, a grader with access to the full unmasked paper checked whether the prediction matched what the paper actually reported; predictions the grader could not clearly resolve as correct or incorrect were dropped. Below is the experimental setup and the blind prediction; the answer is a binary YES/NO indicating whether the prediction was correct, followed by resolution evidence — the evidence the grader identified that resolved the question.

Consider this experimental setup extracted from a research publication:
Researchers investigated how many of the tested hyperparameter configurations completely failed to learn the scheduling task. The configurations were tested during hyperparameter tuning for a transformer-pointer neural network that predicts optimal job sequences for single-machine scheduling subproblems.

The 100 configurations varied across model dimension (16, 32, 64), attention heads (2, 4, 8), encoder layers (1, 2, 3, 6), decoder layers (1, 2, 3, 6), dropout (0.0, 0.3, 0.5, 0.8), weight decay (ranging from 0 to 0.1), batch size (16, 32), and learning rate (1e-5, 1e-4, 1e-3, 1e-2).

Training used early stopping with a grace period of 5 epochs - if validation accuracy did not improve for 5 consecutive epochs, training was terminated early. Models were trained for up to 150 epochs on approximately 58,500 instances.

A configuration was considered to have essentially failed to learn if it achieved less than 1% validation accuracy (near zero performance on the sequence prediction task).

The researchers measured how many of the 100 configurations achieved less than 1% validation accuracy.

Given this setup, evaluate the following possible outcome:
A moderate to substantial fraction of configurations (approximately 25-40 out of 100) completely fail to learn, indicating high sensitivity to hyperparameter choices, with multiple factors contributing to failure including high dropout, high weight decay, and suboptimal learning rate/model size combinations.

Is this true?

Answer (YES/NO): NO